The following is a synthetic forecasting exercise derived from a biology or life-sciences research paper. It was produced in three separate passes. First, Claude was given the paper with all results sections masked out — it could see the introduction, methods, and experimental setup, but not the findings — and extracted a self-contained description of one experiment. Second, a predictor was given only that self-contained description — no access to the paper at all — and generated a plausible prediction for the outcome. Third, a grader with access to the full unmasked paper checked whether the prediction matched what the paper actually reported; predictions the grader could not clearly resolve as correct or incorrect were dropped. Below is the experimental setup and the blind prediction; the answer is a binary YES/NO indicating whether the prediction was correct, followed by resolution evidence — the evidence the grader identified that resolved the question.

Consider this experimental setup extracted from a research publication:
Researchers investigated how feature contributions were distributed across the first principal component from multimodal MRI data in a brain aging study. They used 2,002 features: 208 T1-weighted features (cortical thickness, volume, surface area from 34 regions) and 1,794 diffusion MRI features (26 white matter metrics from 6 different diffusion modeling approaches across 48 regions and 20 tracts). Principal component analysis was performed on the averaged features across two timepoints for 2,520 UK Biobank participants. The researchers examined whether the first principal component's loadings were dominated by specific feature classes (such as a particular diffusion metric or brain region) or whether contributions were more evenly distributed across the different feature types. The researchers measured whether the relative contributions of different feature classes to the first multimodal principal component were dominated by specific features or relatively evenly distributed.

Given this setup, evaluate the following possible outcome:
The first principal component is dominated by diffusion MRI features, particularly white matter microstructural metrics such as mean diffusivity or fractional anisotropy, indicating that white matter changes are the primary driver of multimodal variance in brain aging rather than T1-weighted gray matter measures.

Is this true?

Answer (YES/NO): NO